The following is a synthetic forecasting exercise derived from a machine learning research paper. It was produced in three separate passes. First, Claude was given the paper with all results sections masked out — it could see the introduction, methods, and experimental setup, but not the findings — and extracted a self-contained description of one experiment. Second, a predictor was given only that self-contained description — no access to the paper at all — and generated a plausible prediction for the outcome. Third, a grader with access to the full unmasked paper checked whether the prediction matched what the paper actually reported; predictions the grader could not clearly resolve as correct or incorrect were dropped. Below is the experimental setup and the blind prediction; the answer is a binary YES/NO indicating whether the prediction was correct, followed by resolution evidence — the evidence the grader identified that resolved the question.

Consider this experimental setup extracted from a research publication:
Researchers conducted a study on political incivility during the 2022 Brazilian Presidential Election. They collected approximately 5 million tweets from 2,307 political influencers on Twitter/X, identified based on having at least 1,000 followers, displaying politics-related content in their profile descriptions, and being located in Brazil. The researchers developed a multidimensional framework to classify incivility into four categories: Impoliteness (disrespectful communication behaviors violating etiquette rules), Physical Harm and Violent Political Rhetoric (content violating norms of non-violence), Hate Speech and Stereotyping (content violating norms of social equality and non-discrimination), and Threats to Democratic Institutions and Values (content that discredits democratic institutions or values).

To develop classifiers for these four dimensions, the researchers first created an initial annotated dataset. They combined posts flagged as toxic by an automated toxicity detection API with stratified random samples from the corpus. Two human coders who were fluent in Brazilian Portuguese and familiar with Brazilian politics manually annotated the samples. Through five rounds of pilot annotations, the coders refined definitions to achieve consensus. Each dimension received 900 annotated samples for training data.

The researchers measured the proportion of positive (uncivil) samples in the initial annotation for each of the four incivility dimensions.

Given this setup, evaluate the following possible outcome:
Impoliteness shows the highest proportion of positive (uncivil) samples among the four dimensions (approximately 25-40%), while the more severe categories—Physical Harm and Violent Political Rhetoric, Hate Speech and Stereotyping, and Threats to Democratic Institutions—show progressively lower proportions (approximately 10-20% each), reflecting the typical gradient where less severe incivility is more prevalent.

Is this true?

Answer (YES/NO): NO